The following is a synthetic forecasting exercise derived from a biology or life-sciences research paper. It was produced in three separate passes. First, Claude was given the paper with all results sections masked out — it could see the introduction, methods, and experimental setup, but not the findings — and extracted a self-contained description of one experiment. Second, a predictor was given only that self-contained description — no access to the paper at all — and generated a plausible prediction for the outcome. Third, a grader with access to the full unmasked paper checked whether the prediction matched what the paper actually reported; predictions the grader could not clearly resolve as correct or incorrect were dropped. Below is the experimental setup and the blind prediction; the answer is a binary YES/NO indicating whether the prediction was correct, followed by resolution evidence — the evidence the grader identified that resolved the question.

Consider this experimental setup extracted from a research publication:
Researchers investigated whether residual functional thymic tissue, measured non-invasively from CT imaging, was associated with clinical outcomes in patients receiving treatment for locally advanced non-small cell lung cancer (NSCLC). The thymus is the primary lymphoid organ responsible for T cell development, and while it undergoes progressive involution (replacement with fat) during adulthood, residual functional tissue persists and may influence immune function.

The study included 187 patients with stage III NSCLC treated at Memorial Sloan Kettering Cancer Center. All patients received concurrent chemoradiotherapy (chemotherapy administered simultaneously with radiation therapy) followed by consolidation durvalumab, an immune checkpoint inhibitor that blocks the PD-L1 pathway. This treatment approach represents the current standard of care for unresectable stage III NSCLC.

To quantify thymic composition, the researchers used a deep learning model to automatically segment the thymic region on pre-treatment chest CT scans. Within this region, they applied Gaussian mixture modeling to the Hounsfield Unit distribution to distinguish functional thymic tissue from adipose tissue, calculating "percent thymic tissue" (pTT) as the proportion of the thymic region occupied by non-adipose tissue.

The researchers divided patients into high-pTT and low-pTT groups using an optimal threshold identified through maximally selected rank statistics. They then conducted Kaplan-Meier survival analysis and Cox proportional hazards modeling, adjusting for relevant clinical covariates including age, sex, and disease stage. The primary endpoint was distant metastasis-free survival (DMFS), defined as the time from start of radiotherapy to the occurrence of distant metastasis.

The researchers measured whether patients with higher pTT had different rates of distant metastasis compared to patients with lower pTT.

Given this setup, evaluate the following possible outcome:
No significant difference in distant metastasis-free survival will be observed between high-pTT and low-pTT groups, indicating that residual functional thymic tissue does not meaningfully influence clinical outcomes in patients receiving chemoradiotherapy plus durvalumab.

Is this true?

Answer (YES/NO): NO